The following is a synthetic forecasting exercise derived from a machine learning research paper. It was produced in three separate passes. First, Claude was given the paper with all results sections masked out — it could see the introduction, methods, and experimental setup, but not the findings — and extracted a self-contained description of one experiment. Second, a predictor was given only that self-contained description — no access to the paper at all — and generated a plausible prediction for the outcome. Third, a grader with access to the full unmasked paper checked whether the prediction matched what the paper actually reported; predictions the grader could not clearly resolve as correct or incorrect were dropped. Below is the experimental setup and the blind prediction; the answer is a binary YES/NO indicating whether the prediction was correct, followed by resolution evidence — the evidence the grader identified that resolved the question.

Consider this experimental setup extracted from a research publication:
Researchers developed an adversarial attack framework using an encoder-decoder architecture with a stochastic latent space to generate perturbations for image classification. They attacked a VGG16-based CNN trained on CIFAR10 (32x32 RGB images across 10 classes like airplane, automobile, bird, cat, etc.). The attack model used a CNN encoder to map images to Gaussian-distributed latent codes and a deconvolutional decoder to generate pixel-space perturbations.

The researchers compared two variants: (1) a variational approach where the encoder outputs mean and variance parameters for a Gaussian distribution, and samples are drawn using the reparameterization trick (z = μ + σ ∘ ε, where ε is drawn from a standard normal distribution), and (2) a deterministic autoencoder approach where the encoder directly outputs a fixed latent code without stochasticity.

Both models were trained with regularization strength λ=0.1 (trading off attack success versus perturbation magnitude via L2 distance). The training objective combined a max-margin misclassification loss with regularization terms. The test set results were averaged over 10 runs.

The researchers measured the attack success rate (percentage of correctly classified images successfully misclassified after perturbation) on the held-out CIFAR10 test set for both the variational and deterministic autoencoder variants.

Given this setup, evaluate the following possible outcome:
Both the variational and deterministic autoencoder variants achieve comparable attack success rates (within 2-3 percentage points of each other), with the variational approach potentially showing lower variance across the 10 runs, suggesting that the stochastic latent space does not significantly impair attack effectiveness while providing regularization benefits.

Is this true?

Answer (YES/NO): NO